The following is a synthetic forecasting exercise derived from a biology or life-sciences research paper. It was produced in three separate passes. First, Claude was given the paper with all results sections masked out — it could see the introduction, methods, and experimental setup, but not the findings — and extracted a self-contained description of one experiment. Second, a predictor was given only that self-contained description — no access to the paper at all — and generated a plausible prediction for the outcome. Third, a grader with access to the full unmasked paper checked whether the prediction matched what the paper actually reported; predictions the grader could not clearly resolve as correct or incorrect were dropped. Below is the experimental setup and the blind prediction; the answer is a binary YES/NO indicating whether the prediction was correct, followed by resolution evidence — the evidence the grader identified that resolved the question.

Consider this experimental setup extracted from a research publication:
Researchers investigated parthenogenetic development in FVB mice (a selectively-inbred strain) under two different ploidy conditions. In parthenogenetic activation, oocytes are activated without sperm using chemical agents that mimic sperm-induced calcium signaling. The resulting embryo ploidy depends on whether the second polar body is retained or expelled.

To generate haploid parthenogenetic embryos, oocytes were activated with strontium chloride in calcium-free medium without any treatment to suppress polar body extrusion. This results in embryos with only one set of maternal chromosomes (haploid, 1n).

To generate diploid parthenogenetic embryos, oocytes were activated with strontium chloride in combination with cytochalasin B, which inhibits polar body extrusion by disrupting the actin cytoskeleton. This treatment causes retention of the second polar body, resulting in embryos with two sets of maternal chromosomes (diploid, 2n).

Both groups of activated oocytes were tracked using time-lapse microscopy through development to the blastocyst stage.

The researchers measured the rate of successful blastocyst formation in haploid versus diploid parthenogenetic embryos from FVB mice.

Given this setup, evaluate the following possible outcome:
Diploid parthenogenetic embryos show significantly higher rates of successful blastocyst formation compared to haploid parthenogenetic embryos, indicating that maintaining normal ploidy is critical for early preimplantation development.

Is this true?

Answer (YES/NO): NO